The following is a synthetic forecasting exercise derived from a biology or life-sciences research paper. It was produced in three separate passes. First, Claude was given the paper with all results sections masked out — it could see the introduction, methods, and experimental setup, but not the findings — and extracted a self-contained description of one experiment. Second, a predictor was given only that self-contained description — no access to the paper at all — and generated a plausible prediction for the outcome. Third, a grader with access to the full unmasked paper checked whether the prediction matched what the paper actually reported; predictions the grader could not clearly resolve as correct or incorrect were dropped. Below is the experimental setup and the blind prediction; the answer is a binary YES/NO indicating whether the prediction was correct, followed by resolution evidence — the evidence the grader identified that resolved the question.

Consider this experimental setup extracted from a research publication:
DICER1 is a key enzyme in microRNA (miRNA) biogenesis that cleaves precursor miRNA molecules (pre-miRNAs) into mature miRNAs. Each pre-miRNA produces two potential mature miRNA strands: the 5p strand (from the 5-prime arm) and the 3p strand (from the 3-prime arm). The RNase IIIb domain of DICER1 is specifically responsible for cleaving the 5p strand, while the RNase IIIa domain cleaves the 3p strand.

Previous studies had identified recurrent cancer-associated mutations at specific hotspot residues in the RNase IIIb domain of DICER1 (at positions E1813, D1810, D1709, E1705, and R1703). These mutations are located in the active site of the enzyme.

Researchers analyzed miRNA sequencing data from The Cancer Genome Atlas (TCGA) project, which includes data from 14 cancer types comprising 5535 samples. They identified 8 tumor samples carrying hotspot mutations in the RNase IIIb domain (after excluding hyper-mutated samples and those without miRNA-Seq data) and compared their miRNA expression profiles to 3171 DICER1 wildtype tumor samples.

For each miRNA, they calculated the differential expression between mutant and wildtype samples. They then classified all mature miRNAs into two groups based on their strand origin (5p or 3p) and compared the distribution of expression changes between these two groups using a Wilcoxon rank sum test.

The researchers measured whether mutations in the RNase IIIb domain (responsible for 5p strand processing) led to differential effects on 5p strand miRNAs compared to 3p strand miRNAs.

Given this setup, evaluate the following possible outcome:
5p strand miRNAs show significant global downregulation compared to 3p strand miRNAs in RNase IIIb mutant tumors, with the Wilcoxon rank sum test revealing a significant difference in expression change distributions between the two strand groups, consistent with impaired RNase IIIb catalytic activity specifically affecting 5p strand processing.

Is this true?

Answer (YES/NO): YES